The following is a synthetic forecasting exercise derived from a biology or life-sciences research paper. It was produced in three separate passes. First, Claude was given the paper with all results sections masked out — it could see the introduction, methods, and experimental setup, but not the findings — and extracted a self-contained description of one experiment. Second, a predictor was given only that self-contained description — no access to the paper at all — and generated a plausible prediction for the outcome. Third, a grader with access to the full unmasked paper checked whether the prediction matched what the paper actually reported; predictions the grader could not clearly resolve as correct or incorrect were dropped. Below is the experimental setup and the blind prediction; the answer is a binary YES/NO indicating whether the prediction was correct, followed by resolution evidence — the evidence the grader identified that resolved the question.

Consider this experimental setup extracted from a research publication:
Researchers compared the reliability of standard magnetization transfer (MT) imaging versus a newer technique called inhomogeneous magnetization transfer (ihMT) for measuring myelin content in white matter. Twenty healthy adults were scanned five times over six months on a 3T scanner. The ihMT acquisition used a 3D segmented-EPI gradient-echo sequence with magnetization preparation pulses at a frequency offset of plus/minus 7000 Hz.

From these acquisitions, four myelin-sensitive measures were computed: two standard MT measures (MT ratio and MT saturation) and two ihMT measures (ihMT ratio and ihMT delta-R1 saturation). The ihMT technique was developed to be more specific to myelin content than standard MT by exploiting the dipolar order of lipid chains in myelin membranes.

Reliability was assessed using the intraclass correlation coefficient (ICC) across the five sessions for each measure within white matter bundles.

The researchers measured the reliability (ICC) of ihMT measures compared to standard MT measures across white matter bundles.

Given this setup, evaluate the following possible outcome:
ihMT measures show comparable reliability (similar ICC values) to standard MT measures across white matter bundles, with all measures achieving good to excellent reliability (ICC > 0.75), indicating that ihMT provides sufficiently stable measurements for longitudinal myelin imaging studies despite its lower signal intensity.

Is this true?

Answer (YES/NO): NO